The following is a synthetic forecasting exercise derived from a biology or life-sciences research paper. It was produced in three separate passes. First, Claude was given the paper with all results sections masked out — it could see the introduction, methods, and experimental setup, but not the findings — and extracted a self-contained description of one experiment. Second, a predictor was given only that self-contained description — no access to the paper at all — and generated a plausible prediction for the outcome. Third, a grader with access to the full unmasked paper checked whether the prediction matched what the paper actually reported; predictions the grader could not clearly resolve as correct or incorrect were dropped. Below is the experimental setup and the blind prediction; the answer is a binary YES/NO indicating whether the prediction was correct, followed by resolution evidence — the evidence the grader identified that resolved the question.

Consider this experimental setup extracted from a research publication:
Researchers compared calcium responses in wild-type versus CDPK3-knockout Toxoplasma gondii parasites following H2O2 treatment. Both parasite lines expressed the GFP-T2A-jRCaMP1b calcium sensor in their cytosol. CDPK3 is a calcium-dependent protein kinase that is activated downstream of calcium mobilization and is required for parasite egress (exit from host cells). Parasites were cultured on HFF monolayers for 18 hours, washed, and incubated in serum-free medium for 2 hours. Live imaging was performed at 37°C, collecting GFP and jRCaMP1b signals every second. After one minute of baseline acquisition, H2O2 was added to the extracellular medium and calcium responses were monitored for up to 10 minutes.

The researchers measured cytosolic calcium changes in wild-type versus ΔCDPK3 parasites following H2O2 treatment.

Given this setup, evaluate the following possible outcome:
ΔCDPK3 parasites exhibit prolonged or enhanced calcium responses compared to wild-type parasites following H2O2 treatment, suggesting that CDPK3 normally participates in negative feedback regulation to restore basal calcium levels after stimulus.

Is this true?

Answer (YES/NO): NO